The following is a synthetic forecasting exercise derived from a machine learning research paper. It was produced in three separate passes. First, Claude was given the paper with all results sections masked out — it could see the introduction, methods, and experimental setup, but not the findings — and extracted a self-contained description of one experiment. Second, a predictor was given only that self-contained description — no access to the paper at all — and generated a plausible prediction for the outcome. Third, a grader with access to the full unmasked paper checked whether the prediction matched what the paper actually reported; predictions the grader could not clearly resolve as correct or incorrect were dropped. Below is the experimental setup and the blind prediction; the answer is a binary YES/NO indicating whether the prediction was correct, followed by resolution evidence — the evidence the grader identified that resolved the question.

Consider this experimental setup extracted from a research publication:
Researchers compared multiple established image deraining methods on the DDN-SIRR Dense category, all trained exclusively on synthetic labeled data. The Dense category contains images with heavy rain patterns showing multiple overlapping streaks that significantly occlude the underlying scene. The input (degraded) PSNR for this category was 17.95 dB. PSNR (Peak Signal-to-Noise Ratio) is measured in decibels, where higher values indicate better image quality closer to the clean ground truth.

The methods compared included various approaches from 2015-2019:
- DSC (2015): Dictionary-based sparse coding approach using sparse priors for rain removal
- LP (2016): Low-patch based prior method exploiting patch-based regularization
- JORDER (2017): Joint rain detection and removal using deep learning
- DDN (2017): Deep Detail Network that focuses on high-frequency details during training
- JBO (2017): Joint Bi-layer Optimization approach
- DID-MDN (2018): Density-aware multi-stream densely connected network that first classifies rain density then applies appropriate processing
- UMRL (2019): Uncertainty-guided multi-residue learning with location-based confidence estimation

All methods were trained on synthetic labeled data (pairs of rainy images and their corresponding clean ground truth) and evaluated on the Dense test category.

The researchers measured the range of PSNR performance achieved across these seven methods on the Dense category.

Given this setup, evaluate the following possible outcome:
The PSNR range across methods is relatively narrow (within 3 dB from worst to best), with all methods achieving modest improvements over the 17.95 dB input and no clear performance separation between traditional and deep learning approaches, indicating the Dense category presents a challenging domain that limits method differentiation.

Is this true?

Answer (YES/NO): YES